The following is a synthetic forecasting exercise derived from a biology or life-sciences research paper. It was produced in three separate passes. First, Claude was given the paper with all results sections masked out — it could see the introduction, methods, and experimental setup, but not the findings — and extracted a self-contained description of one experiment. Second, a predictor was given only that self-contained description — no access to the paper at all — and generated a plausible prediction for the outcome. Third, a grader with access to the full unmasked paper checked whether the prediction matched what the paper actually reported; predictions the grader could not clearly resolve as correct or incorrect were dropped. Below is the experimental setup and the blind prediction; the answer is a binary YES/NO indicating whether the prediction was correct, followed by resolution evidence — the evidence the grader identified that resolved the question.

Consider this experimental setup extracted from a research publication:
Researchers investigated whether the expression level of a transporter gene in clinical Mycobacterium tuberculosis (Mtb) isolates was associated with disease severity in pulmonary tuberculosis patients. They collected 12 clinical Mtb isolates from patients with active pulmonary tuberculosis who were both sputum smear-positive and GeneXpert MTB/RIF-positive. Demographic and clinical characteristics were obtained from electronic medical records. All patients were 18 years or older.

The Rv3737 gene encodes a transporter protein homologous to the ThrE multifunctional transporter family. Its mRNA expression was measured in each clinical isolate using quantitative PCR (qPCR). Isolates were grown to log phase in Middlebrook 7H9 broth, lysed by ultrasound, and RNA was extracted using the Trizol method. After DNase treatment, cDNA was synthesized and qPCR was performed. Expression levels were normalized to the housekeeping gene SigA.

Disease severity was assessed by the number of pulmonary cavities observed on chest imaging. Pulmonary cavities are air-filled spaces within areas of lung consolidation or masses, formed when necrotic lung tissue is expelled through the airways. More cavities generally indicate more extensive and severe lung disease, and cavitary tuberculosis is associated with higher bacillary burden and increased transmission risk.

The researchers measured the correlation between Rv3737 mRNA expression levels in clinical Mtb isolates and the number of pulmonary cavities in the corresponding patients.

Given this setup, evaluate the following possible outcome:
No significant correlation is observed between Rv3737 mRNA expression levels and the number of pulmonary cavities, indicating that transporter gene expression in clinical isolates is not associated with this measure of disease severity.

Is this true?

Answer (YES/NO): NO